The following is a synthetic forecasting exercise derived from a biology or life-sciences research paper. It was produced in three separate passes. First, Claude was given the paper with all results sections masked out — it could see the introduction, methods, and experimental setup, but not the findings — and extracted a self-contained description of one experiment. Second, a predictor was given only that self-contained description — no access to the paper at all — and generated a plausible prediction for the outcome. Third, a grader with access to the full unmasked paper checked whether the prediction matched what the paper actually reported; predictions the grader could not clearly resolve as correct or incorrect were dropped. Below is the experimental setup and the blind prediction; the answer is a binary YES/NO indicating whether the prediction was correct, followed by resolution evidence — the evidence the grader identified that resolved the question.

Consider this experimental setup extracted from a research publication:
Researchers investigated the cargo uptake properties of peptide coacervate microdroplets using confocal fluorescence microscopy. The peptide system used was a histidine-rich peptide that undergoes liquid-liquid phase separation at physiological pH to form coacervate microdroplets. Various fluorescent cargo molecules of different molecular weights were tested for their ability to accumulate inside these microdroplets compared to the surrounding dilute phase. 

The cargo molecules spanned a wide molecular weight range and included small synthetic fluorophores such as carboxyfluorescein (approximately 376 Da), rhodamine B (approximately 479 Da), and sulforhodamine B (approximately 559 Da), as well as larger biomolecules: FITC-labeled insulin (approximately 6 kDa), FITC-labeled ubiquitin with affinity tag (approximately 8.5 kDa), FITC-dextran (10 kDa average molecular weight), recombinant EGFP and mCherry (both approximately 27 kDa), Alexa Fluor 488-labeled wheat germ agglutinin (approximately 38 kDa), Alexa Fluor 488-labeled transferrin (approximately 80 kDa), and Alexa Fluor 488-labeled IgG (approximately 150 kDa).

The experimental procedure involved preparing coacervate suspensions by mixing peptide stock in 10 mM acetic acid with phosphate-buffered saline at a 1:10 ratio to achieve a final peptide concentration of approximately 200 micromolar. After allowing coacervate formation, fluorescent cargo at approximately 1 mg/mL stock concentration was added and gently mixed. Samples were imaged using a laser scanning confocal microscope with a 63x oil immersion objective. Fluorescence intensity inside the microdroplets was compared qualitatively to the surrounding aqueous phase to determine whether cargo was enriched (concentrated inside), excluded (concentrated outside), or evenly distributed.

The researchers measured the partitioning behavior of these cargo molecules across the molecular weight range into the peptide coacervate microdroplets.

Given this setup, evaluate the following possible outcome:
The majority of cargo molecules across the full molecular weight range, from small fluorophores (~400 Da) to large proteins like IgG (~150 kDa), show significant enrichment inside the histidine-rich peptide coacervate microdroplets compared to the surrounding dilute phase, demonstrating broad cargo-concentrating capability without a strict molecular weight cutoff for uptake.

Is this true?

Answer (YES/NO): NO